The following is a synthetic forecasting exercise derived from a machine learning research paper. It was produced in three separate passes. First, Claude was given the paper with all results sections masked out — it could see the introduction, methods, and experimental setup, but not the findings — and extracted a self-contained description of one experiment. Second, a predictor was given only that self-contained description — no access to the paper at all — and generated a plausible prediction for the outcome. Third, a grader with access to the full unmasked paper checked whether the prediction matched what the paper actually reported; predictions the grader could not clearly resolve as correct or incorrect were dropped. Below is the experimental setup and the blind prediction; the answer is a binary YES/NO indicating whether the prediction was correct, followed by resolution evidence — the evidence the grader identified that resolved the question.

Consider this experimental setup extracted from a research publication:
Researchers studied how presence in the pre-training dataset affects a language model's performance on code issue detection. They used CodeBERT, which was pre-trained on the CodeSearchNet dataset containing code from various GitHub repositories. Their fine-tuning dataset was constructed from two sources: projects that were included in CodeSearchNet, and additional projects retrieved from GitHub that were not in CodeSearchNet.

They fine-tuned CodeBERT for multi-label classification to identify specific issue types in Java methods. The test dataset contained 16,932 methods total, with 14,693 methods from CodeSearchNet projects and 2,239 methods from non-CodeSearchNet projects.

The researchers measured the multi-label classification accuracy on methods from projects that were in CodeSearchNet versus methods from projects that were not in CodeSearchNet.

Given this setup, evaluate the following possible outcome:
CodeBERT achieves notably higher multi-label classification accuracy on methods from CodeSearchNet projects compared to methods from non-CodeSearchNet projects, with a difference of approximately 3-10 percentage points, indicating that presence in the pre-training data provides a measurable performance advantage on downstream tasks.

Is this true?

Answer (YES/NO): NO